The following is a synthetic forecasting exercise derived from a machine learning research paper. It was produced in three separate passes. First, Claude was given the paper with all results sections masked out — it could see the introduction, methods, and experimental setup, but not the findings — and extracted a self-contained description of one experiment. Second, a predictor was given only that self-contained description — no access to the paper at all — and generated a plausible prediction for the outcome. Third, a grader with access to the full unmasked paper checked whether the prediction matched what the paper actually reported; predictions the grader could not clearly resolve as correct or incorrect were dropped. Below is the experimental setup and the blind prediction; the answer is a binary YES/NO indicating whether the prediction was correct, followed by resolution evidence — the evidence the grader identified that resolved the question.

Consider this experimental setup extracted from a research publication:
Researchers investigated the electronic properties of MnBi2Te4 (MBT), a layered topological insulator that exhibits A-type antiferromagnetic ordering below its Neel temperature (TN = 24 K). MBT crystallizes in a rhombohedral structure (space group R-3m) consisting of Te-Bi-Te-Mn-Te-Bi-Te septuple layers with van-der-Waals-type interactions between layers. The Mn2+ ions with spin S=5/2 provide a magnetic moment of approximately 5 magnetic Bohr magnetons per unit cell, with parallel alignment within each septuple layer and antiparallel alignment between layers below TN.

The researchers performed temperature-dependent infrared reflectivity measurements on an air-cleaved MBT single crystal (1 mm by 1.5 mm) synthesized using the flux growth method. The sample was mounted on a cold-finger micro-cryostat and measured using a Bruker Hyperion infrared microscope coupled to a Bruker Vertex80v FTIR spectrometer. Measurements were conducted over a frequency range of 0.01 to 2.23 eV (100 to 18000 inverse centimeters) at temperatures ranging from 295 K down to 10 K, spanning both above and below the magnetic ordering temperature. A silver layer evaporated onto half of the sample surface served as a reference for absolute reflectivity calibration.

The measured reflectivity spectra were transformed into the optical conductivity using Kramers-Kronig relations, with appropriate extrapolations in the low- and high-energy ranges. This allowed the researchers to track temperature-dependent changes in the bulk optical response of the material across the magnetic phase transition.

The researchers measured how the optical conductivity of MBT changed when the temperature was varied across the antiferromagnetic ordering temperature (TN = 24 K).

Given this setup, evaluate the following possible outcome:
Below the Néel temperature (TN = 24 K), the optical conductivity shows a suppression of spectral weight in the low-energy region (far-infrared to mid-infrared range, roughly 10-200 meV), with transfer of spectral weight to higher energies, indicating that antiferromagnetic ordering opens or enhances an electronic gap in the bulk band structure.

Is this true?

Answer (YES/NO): NO